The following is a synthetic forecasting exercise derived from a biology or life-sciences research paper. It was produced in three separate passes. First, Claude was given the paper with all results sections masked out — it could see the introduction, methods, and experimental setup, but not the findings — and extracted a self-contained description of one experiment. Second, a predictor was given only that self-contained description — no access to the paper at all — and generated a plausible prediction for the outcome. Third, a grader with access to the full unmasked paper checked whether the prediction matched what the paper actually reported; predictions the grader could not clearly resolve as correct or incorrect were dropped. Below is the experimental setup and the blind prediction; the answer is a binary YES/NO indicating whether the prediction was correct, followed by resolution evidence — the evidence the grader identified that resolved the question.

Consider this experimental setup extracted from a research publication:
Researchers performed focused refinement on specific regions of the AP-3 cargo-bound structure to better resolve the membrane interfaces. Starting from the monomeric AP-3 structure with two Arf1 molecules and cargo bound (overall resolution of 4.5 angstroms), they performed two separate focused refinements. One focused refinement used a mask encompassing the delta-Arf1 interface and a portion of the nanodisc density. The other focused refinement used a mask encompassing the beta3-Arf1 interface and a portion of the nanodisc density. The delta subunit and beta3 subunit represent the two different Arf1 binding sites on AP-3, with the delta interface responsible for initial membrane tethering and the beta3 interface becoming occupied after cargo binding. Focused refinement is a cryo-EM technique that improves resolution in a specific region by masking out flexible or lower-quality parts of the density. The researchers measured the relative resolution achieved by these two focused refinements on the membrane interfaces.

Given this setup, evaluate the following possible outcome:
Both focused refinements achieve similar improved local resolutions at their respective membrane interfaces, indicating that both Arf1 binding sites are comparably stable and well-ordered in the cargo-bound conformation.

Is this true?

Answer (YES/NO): NO